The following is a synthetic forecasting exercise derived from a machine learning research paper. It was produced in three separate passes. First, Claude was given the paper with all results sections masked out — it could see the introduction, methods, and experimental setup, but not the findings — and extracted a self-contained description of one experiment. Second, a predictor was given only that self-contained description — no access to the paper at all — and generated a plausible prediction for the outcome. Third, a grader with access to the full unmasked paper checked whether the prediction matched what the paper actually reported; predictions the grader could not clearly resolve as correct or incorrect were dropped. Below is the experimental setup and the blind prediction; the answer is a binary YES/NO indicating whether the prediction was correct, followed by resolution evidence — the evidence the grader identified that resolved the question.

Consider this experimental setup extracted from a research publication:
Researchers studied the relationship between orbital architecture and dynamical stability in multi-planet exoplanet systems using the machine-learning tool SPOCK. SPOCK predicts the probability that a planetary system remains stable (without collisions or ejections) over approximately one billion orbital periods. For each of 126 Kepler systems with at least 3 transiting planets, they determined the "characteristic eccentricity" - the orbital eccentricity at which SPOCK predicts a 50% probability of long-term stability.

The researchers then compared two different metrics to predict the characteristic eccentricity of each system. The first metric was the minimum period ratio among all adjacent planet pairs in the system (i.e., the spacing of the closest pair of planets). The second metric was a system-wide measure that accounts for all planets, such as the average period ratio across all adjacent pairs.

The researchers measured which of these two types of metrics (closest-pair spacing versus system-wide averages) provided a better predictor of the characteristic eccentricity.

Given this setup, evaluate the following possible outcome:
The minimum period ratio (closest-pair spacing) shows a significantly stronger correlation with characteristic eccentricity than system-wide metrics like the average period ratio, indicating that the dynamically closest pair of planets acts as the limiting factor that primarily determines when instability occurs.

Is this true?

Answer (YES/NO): YES